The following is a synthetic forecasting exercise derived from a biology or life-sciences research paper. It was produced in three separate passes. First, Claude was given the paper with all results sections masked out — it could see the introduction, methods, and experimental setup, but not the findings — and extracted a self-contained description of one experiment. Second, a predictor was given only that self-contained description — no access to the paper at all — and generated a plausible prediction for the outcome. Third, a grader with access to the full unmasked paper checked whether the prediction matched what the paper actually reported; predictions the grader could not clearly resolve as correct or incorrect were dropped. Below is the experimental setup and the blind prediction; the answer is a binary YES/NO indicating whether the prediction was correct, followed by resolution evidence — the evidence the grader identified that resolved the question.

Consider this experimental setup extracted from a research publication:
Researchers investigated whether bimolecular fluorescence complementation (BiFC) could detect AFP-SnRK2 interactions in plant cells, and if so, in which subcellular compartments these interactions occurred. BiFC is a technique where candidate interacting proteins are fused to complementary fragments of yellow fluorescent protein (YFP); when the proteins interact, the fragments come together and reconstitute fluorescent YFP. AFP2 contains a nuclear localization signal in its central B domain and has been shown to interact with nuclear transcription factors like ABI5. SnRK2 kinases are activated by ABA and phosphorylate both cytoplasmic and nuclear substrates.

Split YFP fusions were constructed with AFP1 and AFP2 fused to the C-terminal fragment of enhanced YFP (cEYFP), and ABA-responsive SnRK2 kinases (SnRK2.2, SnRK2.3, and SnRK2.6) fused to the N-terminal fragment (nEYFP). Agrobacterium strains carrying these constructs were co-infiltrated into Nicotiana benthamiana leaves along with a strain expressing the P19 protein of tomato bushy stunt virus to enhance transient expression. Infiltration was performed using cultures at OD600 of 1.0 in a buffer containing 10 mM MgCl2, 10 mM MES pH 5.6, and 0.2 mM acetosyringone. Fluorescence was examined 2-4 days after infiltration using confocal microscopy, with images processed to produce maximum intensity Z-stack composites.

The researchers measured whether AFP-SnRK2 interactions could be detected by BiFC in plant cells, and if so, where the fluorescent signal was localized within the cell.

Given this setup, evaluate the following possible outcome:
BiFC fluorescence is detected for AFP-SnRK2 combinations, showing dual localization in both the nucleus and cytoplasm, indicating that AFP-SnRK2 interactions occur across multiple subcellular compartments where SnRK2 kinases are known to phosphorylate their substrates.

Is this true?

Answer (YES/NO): NO